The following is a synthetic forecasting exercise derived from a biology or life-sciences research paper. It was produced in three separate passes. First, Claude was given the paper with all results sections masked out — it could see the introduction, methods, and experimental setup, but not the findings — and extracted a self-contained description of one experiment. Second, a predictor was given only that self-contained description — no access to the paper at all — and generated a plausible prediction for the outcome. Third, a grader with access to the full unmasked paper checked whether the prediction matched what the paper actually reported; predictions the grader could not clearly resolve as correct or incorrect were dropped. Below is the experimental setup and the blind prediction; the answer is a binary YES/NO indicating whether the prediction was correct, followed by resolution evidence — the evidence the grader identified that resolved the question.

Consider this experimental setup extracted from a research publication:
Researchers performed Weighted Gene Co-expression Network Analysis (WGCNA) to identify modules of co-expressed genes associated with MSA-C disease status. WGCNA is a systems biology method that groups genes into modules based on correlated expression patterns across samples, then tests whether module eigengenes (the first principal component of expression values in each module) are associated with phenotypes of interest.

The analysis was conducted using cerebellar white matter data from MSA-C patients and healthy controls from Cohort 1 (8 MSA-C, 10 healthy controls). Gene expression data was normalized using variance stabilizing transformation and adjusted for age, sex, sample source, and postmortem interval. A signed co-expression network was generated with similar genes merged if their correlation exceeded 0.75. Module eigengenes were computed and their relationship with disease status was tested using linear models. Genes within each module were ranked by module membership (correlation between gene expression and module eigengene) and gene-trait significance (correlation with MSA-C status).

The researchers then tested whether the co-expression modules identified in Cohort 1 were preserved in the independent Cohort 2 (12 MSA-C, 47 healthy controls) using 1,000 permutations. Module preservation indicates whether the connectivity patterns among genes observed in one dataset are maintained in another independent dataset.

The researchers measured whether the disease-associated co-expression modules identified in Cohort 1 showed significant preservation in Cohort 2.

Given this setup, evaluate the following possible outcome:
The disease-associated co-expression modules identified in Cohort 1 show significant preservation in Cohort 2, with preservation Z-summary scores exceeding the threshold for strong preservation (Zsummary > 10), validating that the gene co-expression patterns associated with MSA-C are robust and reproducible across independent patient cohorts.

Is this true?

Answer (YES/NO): NO